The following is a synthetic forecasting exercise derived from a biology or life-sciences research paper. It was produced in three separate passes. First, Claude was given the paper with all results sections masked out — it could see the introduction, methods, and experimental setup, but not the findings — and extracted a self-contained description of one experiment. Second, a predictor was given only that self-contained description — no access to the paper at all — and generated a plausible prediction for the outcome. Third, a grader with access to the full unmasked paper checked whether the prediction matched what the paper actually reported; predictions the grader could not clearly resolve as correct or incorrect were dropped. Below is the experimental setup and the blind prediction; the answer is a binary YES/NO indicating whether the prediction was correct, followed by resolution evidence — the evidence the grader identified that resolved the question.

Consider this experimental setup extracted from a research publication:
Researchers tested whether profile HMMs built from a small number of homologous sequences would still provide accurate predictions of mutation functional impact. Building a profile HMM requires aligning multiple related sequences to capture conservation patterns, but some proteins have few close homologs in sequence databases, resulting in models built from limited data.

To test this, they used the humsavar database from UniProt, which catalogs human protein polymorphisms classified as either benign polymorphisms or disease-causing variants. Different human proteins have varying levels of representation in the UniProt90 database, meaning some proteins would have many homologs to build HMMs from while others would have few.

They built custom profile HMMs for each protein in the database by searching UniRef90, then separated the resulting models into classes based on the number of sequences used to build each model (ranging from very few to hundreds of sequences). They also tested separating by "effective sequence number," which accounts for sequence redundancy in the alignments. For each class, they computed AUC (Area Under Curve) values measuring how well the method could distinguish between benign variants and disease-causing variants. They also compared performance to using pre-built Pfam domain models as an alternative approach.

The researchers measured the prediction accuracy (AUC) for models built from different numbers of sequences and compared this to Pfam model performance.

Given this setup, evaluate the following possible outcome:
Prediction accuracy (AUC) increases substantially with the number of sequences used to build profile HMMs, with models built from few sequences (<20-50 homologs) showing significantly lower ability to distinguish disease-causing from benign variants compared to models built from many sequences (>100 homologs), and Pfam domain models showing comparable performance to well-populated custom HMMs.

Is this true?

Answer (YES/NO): NO